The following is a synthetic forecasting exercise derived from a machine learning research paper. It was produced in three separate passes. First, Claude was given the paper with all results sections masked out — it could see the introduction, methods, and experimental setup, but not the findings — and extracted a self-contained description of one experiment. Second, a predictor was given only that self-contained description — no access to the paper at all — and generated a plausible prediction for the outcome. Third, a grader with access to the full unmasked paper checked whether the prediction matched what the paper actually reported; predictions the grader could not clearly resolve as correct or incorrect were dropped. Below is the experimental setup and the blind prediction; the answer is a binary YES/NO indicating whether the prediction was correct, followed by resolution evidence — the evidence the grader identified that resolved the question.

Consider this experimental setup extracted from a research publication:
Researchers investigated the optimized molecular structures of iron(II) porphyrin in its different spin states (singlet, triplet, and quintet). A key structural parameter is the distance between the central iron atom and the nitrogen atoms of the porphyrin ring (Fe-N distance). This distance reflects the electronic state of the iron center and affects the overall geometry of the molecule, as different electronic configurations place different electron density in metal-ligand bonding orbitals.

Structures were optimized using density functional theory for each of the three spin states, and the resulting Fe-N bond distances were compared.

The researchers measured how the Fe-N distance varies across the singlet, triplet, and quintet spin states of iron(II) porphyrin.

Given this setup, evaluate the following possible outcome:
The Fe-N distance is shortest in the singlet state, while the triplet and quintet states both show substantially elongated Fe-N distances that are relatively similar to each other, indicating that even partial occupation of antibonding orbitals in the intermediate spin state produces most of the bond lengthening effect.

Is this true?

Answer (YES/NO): NO